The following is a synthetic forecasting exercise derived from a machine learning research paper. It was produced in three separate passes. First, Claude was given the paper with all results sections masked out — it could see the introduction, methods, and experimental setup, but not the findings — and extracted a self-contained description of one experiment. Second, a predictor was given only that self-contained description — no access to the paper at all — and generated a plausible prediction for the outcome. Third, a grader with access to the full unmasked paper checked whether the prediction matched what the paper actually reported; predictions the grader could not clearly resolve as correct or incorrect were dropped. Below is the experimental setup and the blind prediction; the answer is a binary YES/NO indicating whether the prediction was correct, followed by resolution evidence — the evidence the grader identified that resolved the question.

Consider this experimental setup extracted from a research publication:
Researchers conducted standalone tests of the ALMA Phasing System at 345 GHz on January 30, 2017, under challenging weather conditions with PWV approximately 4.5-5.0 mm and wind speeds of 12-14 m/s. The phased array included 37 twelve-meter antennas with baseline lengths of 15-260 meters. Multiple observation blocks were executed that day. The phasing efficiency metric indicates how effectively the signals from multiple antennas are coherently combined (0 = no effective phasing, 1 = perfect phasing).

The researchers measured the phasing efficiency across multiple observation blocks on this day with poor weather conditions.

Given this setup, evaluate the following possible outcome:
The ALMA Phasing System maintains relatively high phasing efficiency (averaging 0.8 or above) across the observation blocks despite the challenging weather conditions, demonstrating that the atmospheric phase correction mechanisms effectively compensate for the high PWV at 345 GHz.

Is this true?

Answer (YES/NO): NO